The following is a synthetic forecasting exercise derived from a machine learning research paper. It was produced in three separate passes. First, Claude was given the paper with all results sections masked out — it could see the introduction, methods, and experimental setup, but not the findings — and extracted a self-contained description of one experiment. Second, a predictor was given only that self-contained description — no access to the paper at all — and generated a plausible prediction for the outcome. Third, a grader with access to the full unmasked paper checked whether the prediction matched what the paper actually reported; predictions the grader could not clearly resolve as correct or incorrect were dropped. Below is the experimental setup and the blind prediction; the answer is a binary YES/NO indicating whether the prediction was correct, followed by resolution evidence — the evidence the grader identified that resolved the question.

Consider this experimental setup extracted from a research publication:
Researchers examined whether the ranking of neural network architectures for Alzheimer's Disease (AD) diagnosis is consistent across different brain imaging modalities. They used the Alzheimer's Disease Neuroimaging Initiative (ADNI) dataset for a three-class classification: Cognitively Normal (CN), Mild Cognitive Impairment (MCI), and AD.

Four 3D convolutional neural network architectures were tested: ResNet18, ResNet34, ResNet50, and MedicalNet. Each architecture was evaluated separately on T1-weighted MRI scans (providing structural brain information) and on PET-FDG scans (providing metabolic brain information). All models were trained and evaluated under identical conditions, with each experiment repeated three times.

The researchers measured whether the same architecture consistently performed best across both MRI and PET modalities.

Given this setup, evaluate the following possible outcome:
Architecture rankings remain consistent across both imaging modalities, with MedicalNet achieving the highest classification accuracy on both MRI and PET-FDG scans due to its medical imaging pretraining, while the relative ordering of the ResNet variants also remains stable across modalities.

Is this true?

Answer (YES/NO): NO